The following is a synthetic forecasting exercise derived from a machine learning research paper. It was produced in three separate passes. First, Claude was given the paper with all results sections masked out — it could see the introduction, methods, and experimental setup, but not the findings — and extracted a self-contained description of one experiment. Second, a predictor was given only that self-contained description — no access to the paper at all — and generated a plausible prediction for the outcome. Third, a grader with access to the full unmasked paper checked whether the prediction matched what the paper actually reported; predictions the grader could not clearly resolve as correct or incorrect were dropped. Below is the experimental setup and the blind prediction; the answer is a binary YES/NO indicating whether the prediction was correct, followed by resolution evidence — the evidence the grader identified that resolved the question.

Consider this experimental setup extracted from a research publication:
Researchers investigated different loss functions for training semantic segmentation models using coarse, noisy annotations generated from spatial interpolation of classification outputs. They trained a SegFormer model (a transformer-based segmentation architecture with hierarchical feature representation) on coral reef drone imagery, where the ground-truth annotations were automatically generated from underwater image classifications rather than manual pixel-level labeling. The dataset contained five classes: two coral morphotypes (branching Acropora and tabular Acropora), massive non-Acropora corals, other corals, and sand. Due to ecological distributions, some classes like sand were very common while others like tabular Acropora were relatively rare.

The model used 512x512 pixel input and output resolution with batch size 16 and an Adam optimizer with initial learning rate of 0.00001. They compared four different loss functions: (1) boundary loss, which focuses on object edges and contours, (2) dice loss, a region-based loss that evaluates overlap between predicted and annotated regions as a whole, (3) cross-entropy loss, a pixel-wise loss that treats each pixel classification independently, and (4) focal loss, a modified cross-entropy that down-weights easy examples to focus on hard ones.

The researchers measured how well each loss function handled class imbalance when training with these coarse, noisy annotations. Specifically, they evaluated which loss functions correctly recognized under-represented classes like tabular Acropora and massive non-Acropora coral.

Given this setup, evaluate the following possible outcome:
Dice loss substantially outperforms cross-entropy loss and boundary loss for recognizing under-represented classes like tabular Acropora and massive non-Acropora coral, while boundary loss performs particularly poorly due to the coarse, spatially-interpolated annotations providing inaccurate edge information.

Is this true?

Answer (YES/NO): YES